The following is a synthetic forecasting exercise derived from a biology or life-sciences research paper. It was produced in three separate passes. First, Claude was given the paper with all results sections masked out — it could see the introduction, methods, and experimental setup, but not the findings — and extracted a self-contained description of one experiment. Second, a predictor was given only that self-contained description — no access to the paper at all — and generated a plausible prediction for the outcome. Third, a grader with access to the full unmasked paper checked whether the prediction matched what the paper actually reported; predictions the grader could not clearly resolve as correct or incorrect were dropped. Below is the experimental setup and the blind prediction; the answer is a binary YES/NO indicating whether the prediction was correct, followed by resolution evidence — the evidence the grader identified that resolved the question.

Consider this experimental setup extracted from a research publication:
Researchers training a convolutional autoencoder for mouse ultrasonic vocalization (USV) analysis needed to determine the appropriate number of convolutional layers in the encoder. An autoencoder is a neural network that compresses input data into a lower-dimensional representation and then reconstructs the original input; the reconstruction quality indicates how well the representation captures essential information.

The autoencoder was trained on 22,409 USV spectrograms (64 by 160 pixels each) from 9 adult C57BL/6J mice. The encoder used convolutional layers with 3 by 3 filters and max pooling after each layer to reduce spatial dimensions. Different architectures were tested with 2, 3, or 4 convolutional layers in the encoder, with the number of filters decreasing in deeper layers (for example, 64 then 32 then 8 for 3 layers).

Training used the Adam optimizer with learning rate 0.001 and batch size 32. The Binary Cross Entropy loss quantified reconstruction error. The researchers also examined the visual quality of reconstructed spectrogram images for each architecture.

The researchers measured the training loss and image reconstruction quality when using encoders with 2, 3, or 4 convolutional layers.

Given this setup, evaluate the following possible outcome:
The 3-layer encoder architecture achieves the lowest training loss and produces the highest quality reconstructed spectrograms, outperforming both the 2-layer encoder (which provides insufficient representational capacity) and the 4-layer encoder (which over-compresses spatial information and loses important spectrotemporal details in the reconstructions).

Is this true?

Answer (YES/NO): NO